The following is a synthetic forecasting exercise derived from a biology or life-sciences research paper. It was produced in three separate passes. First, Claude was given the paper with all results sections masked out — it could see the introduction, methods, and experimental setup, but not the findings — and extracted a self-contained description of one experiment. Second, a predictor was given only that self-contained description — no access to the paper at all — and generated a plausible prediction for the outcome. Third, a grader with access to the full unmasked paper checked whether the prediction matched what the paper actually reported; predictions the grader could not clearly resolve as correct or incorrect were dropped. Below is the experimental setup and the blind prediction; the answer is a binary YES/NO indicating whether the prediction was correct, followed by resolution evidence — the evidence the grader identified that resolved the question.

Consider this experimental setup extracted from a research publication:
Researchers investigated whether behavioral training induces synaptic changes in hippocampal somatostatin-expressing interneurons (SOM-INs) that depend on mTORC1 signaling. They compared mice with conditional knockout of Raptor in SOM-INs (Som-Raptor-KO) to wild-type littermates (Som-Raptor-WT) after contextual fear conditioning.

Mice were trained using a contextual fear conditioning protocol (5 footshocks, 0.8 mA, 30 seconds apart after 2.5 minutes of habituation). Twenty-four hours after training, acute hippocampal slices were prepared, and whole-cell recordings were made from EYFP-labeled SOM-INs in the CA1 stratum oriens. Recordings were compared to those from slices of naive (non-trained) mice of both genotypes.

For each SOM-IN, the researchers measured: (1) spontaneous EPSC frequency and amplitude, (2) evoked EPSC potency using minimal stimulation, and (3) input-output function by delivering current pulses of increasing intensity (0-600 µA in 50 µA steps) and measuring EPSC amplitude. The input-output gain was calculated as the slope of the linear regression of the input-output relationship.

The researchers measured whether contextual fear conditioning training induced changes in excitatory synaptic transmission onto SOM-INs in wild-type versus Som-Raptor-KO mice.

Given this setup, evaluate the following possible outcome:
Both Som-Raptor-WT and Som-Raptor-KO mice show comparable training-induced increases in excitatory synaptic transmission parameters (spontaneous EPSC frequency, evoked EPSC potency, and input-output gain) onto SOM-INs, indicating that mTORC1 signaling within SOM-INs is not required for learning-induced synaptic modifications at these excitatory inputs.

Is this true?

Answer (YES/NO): NO